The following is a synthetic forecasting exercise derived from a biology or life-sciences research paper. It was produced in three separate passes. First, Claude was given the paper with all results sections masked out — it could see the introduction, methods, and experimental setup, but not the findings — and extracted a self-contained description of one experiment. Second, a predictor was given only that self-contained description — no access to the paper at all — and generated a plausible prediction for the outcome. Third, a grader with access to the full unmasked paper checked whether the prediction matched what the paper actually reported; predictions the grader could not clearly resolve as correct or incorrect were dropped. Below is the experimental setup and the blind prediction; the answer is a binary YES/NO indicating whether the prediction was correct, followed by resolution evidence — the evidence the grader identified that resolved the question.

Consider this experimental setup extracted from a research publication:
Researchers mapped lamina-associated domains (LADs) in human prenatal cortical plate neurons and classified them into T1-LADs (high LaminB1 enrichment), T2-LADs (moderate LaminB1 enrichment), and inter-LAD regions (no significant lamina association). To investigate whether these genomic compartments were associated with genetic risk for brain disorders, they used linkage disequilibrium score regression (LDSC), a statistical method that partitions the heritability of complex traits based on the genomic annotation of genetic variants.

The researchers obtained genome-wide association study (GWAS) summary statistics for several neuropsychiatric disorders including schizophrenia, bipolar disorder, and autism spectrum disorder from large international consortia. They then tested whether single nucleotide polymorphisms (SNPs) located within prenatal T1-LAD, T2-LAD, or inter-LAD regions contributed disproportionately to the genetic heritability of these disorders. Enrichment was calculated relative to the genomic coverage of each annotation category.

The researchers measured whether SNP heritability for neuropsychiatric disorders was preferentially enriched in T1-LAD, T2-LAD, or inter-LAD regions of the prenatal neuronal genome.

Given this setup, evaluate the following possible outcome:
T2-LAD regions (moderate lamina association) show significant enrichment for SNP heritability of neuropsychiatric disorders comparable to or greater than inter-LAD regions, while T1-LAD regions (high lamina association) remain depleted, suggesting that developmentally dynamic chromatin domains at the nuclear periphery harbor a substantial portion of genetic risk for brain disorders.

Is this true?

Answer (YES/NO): YES